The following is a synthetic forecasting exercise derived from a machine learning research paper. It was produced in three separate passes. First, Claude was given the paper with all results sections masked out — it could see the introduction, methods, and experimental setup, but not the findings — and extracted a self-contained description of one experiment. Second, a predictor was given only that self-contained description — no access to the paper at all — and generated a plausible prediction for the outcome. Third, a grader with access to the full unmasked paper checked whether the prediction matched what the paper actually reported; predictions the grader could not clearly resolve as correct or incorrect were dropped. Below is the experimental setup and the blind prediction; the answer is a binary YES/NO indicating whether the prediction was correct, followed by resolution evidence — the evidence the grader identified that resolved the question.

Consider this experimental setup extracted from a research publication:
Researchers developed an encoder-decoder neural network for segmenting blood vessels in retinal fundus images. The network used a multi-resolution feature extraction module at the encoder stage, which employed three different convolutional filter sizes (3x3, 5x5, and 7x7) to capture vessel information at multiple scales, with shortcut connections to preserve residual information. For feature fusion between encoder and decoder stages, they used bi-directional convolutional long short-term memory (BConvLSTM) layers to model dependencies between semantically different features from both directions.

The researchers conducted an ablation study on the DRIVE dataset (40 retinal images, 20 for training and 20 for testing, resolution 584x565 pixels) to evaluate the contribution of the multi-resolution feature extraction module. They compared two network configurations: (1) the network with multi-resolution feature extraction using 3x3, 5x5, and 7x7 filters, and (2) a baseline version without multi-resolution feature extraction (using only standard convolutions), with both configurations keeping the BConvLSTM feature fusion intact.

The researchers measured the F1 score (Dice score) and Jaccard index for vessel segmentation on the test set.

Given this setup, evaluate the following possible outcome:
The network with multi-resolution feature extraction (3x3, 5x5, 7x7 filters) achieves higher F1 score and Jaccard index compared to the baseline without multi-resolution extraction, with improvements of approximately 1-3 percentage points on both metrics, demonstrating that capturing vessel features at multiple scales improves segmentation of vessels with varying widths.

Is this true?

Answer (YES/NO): YES